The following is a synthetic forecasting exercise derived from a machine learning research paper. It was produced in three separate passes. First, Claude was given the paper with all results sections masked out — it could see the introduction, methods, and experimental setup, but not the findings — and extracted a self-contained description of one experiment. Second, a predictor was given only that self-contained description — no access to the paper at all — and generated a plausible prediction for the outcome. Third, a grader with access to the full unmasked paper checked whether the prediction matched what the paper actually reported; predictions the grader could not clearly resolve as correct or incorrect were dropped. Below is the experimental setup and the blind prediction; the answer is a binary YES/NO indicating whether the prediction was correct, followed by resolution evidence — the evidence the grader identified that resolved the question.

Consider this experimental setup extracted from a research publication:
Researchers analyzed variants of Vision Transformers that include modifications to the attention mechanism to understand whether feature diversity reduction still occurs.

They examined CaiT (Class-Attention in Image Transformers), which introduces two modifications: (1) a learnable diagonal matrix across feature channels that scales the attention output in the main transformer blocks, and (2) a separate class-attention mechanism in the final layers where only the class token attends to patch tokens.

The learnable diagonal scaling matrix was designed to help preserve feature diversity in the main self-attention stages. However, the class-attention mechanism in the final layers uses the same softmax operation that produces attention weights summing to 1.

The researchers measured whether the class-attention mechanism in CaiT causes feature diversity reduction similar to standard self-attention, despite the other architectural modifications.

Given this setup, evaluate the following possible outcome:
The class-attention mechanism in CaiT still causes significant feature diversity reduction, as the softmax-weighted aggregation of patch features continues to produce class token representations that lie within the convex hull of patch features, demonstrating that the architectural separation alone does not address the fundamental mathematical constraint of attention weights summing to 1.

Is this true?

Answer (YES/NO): NO